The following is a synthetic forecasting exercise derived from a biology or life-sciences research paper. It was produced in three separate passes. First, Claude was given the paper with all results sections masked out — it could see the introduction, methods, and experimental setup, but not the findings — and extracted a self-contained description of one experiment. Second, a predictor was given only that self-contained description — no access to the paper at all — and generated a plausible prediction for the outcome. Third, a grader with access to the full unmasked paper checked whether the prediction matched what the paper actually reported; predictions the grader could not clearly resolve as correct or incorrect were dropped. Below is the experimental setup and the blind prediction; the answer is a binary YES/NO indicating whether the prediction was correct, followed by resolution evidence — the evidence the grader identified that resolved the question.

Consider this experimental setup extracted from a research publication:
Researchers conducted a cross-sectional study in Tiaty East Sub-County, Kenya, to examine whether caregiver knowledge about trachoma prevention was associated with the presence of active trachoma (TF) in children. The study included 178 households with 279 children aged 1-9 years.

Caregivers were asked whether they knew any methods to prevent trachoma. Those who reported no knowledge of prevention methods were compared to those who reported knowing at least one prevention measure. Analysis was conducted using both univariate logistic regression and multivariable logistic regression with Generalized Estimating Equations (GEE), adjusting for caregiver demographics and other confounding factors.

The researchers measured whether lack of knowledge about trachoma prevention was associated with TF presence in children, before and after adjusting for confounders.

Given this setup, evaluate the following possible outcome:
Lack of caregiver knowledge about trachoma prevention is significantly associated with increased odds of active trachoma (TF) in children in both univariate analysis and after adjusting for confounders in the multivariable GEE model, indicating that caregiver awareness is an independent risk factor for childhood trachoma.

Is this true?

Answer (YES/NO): NO